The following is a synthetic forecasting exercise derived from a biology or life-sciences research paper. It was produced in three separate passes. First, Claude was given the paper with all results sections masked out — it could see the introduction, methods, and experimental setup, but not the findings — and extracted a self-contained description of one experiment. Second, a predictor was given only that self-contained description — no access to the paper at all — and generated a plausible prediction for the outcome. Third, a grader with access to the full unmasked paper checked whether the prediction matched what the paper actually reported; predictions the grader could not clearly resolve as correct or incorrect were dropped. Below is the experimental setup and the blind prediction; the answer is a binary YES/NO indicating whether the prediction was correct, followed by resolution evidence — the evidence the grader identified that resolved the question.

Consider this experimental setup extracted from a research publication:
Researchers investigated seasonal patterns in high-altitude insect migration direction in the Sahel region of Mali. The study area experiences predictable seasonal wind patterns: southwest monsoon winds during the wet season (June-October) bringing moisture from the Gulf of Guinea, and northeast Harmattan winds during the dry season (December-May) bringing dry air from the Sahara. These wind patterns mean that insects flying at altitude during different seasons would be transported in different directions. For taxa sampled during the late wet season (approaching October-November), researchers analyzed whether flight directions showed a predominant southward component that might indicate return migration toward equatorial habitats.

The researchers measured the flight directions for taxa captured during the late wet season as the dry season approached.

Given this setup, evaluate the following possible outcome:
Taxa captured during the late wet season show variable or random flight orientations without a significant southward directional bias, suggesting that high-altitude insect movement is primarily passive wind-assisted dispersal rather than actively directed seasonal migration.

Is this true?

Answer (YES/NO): NO